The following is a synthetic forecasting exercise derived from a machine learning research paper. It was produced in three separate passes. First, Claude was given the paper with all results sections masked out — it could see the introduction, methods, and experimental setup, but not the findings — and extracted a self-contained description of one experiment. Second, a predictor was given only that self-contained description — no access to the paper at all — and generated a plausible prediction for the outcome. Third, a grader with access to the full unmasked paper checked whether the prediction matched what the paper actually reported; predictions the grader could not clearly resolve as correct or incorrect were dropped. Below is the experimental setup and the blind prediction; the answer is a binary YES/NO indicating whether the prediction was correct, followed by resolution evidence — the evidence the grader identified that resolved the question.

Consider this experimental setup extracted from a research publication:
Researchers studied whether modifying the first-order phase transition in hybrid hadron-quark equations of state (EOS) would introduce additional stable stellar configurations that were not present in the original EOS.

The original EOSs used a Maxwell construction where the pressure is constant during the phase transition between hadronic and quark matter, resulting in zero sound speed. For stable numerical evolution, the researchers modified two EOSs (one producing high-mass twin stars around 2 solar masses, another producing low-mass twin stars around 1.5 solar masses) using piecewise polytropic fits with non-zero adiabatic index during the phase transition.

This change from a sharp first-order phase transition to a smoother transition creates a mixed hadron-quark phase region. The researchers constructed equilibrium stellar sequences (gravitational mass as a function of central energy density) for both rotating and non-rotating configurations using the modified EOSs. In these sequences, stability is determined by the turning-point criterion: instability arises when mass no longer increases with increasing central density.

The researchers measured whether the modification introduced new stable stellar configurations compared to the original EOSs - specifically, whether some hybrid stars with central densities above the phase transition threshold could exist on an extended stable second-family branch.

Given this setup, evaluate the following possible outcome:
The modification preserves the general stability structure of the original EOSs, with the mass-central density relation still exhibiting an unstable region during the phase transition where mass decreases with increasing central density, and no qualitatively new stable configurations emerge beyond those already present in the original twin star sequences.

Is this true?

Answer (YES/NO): NO